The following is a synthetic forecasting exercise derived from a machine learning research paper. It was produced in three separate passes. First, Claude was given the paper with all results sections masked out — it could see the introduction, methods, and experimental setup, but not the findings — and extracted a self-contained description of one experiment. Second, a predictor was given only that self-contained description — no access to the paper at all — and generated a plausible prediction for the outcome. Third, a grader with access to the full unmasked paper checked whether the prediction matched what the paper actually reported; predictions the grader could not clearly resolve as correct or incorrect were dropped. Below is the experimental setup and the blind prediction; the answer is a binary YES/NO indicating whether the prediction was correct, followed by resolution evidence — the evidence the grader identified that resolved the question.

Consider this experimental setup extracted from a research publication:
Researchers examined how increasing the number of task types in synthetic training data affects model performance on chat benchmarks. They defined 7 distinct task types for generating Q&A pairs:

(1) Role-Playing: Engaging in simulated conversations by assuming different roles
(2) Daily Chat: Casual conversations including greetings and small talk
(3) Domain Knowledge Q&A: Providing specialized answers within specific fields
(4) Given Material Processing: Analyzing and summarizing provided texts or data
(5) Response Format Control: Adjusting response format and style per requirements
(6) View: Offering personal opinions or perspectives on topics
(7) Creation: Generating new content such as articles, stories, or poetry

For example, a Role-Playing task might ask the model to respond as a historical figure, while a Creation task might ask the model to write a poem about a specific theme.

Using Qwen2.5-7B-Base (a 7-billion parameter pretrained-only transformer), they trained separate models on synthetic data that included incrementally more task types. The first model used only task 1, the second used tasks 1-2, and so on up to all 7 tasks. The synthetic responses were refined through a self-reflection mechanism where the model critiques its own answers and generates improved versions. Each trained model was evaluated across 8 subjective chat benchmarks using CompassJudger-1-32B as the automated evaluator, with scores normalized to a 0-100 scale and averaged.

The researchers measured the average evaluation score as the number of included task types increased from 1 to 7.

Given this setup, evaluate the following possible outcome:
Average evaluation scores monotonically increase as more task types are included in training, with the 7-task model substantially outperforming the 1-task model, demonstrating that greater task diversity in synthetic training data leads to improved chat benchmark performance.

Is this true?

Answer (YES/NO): NO